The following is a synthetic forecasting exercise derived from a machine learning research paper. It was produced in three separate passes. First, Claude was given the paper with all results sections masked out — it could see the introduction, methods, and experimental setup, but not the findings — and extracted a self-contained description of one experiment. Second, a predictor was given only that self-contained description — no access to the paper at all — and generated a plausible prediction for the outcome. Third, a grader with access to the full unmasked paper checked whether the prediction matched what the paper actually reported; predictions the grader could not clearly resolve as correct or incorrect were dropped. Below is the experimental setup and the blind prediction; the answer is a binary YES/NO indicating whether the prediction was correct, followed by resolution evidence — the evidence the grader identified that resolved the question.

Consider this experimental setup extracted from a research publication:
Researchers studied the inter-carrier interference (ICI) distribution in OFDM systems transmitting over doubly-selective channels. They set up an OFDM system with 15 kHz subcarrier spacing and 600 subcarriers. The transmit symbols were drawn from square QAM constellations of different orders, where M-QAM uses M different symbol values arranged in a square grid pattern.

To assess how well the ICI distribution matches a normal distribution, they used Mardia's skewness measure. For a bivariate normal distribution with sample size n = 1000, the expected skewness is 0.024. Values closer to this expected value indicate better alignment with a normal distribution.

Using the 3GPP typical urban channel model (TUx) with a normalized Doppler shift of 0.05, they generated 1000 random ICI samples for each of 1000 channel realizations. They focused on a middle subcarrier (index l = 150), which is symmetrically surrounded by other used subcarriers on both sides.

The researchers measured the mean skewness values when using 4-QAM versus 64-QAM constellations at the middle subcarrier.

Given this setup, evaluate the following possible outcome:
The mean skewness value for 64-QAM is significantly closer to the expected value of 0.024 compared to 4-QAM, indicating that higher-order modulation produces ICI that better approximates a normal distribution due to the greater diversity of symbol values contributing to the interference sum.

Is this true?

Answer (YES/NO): NO